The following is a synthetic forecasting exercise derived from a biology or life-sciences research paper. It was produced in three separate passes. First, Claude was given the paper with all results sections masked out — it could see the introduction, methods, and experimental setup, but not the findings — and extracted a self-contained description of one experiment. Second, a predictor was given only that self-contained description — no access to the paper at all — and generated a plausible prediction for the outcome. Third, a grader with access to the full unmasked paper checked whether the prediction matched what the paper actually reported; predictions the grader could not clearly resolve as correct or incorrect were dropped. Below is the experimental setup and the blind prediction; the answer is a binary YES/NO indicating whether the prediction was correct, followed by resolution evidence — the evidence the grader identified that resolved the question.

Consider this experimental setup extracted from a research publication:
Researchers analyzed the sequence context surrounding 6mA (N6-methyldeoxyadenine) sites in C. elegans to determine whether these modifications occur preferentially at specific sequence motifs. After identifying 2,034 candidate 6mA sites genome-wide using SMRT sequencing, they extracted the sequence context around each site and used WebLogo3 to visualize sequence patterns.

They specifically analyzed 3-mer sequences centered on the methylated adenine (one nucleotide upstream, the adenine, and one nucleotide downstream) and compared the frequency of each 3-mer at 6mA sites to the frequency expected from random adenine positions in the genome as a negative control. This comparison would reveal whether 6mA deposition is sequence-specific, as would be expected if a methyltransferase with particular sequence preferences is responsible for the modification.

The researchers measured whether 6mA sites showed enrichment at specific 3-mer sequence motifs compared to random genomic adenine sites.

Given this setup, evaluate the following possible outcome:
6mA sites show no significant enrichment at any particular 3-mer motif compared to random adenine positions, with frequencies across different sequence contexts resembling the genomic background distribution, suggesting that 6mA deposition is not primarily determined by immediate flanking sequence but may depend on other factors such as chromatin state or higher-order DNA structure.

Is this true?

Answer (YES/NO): NO